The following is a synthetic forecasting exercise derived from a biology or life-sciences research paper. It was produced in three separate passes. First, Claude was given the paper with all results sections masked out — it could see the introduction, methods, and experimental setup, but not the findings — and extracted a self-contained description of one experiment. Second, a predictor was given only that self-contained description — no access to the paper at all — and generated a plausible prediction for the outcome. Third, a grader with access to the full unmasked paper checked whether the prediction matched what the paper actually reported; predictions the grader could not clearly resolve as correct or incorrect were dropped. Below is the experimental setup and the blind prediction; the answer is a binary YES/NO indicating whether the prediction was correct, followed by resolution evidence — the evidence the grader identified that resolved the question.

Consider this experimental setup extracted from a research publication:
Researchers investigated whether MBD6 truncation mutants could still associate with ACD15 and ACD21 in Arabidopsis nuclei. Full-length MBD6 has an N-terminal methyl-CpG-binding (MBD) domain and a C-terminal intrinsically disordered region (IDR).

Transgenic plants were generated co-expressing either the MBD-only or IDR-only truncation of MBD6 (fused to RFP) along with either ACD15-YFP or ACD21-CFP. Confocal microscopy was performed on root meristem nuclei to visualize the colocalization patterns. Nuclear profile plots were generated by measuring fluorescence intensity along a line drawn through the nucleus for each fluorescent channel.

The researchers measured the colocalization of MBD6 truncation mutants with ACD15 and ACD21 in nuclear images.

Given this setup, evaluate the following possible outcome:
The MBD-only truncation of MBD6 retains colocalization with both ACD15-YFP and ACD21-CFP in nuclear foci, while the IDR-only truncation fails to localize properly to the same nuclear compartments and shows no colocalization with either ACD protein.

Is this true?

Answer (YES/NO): NO